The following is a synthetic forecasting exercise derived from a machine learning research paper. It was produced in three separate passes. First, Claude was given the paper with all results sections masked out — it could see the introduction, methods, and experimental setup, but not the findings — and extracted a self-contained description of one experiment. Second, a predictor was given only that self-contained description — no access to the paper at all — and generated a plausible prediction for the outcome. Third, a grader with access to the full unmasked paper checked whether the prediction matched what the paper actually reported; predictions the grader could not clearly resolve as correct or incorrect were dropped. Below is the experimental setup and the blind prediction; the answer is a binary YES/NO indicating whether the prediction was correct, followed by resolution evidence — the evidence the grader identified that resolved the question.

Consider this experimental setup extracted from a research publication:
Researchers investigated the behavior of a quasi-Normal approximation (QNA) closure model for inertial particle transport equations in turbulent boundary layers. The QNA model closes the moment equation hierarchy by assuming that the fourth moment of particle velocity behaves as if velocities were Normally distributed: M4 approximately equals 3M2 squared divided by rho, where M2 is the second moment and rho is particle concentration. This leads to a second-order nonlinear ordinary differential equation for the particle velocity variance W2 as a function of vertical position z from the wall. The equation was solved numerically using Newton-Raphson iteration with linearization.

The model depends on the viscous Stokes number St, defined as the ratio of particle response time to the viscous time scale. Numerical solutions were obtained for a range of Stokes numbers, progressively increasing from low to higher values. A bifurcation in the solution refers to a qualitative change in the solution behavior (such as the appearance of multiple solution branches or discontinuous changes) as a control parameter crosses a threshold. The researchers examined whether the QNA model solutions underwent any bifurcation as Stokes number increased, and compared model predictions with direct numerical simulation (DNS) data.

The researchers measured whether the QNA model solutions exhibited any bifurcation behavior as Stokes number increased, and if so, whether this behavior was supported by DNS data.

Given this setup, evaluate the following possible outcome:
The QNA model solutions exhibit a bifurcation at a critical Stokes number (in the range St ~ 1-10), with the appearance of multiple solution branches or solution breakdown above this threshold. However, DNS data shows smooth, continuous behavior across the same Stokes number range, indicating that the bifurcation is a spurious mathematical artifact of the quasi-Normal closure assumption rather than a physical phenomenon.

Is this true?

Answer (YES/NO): NO